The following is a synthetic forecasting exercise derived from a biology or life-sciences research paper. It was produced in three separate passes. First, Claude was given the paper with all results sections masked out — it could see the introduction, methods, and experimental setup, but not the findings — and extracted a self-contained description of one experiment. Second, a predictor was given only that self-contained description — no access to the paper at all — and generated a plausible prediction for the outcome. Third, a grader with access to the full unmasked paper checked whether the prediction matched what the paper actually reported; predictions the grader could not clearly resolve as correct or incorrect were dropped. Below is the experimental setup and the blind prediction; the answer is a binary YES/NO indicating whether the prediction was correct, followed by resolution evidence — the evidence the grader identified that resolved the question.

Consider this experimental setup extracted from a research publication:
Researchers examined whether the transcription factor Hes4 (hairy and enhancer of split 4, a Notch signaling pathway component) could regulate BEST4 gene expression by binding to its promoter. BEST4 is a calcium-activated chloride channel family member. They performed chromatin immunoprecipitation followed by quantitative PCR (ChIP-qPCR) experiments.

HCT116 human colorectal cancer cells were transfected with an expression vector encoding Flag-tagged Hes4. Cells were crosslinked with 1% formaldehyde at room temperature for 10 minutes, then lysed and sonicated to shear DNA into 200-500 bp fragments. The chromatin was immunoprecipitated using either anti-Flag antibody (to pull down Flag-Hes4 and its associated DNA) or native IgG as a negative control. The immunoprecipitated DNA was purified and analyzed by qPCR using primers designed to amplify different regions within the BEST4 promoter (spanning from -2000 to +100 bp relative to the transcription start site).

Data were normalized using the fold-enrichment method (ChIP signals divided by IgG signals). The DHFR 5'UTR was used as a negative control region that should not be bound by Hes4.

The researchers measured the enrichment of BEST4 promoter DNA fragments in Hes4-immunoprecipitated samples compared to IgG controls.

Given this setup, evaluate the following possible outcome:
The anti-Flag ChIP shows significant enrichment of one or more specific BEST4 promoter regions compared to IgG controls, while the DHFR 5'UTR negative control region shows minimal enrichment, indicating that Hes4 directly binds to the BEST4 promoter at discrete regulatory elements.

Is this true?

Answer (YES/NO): YES